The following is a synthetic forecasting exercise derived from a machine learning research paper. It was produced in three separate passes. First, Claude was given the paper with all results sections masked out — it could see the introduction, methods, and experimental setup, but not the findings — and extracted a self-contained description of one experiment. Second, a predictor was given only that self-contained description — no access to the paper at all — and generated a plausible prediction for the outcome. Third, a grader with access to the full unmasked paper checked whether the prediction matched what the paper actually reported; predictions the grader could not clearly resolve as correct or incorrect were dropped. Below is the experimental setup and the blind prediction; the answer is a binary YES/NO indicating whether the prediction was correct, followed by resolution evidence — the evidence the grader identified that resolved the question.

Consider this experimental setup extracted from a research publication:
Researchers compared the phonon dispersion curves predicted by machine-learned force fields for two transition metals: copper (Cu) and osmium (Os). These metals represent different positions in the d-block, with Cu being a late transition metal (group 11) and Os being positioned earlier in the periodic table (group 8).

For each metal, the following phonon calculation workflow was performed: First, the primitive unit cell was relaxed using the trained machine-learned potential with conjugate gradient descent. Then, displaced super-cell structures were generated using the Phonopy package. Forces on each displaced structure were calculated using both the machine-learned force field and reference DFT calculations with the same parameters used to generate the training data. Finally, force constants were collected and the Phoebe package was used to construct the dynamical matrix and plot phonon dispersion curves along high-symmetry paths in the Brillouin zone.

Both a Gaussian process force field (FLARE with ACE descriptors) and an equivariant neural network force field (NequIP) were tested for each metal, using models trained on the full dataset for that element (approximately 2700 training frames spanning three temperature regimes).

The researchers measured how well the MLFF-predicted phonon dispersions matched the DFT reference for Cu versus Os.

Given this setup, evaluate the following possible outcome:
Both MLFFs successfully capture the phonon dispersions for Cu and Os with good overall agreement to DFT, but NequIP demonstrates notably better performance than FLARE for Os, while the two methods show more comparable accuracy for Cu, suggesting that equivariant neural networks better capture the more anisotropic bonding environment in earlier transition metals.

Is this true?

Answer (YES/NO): NO